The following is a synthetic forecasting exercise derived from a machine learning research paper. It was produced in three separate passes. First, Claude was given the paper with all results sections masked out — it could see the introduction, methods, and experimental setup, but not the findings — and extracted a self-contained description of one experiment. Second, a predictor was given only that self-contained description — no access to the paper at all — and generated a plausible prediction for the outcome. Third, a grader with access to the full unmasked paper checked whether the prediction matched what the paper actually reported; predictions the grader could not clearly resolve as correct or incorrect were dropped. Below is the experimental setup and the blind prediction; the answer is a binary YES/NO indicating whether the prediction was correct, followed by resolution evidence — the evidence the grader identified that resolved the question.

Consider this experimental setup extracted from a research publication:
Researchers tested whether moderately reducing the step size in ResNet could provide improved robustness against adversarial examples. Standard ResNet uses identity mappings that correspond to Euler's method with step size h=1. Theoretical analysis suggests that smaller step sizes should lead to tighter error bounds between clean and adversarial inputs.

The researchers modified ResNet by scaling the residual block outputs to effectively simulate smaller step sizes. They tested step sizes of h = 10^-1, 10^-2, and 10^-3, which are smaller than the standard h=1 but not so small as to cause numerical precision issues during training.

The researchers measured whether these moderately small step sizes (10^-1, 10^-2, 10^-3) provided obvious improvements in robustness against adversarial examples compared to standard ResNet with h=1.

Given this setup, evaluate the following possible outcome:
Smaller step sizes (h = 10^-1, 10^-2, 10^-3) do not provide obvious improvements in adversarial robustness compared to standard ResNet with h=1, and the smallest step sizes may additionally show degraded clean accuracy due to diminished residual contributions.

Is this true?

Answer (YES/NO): NO